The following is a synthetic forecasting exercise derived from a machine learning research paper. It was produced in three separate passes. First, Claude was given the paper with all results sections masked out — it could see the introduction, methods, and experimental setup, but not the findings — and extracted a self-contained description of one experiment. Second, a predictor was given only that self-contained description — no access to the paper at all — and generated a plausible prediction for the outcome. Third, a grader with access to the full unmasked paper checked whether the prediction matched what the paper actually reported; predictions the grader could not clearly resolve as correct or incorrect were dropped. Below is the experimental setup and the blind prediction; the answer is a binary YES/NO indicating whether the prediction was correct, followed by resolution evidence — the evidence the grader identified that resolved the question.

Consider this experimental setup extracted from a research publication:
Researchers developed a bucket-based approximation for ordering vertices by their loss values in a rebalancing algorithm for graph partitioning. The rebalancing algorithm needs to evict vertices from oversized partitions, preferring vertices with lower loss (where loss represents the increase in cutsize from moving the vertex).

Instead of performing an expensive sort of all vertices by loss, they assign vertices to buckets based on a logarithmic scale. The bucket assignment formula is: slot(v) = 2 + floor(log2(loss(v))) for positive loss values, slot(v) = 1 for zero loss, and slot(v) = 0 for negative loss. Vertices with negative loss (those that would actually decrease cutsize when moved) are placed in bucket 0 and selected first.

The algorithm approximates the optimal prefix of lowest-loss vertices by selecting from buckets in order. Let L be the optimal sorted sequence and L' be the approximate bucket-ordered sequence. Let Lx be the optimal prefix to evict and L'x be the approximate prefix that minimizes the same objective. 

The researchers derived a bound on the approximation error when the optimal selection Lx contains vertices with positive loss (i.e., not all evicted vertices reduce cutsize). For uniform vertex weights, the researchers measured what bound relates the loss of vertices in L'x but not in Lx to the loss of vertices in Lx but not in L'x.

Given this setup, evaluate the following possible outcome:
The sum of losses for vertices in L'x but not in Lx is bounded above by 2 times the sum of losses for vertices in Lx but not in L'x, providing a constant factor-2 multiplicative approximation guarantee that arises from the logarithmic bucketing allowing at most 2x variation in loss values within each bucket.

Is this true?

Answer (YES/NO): YES